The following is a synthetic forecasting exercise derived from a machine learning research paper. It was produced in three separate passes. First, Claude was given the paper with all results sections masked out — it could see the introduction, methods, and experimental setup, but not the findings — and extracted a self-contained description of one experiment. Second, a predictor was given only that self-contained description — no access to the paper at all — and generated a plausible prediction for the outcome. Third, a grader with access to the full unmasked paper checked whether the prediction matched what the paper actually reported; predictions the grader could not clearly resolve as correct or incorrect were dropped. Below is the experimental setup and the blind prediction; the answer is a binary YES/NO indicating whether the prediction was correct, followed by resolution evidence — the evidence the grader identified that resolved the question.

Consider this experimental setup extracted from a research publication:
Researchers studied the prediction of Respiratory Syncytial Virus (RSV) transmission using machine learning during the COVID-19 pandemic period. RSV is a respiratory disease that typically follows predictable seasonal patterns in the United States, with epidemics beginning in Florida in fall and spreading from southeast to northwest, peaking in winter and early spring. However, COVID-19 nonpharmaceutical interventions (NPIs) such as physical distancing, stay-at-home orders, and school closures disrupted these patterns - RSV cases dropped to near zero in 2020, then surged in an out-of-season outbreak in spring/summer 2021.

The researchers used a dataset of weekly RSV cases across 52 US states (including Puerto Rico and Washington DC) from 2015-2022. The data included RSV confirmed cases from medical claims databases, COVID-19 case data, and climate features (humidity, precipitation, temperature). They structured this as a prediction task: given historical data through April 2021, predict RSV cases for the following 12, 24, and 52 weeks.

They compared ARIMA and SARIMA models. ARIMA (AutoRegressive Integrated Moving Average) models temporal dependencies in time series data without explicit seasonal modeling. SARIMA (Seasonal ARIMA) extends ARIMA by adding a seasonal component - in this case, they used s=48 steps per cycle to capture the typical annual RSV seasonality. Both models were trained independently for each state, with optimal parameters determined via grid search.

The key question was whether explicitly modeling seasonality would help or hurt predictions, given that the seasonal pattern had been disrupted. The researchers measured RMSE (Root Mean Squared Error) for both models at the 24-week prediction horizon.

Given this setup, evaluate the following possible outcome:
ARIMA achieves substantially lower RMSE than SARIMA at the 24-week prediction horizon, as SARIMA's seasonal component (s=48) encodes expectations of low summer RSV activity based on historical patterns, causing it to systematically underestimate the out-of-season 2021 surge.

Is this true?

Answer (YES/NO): NO